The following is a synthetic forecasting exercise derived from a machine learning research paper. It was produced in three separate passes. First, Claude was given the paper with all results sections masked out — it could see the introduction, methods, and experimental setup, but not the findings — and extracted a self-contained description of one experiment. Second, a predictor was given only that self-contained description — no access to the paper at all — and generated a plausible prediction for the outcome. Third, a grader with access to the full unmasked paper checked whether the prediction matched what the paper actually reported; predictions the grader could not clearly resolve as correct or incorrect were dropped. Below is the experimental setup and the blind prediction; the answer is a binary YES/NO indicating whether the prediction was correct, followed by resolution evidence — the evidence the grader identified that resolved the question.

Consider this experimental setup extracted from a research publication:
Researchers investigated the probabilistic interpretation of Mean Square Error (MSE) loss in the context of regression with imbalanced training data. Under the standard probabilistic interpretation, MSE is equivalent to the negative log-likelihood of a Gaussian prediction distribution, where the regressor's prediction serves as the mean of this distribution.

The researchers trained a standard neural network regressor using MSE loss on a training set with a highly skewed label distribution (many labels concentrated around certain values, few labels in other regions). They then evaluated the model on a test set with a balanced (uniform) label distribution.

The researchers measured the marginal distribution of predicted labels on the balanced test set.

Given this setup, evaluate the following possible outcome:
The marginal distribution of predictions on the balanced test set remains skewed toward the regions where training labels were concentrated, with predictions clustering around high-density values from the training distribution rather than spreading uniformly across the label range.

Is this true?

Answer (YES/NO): YES